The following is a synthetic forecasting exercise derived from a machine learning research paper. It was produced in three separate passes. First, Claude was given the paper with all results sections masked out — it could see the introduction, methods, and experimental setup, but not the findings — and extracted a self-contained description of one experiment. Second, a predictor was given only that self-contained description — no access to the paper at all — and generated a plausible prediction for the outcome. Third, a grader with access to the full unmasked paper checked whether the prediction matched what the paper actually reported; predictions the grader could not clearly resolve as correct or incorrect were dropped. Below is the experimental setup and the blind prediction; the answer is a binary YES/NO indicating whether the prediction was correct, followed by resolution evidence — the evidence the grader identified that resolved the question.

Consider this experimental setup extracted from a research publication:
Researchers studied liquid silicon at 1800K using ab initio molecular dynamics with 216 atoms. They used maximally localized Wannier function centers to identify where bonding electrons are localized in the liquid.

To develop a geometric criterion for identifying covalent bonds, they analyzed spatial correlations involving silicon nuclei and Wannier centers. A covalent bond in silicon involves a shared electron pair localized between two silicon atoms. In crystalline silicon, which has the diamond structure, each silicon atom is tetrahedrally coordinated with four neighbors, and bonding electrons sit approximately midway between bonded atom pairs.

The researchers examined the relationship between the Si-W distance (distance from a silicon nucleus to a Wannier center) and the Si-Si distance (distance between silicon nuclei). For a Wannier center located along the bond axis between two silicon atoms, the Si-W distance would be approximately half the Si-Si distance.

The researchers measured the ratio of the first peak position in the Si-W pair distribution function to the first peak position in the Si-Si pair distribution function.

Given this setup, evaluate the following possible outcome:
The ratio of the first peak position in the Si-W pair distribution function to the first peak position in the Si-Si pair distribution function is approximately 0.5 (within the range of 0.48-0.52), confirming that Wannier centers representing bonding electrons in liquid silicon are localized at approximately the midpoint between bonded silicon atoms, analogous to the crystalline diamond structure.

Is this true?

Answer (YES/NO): YES